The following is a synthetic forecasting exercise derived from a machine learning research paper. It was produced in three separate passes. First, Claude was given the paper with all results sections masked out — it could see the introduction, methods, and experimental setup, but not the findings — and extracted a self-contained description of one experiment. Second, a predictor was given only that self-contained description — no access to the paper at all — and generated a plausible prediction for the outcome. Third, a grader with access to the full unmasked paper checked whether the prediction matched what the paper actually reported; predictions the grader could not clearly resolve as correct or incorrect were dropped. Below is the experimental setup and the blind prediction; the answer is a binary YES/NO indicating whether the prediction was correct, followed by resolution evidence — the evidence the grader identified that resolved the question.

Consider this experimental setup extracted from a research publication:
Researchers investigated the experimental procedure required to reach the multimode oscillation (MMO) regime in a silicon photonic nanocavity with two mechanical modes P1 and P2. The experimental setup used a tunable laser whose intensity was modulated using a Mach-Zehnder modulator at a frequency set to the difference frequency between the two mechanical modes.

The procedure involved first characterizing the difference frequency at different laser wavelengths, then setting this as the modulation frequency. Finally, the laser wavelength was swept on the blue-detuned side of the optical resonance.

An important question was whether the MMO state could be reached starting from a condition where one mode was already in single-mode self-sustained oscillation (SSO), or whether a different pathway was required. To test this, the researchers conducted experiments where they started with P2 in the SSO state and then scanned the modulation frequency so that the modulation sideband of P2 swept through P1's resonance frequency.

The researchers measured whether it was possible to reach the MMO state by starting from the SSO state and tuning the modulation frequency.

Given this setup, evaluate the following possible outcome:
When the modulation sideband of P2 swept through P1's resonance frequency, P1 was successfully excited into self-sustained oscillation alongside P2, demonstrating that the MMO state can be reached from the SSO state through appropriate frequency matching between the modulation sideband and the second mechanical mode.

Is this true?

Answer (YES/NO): NO